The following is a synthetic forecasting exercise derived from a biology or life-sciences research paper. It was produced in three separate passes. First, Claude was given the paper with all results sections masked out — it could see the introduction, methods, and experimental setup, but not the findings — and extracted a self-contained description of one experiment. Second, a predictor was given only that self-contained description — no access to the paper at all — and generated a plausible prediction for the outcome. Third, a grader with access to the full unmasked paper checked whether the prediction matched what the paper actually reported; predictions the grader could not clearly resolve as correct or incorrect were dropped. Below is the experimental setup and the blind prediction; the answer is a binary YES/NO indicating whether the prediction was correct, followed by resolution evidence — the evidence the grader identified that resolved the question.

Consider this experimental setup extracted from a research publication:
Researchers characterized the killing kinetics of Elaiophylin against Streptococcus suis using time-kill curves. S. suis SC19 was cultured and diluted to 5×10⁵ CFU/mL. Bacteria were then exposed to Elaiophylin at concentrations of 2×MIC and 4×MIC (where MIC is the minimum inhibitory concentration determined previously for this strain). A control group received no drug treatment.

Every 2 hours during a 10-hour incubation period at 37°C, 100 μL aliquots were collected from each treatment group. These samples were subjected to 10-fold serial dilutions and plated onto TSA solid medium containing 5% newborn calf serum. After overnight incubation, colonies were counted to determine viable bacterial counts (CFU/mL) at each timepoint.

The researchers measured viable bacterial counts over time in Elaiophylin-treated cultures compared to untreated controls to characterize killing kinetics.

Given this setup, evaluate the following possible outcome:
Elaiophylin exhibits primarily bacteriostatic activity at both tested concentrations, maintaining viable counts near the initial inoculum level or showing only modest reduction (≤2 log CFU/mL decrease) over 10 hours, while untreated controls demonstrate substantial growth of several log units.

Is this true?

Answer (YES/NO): NO